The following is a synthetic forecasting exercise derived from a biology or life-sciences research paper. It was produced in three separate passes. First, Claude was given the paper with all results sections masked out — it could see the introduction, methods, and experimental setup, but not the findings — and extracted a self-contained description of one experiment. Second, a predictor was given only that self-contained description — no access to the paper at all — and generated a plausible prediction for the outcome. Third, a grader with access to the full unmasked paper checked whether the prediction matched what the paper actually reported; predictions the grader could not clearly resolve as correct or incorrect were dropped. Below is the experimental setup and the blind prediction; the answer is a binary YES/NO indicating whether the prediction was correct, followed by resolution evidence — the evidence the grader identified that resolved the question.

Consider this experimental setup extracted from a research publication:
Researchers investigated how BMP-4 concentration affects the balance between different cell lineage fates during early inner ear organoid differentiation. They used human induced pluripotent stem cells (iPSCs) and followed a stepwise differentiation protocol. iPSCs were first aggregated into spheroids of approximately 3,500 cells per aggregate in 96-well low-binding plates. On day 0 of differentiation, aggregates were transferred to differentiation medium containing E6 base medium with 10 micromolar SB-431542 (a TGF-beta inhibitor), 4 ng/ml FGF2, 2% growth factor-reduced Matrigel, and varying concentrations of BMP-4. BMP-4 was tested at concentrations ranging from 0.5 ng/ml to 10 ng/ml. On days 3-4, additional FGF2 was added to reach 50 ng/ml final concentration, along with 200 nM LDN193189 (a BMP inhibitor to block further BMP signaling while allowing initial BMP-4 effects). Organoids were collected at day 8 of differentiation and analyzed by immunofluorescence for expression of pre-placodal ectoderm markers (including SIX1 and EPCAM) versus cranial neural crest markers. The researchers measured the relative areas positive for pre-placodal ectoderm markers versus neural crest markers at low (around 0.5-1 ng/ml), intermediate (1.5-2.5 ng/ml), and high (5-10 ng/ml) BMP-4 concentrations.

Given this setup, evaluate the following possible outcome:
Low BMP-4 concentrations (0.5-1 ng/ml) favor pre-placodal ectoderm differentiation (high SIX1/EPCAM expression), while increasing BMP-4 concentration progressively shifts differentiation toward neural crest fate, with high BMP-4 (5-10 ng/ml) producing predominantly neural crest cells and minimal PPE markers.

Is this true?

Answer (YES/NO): NO